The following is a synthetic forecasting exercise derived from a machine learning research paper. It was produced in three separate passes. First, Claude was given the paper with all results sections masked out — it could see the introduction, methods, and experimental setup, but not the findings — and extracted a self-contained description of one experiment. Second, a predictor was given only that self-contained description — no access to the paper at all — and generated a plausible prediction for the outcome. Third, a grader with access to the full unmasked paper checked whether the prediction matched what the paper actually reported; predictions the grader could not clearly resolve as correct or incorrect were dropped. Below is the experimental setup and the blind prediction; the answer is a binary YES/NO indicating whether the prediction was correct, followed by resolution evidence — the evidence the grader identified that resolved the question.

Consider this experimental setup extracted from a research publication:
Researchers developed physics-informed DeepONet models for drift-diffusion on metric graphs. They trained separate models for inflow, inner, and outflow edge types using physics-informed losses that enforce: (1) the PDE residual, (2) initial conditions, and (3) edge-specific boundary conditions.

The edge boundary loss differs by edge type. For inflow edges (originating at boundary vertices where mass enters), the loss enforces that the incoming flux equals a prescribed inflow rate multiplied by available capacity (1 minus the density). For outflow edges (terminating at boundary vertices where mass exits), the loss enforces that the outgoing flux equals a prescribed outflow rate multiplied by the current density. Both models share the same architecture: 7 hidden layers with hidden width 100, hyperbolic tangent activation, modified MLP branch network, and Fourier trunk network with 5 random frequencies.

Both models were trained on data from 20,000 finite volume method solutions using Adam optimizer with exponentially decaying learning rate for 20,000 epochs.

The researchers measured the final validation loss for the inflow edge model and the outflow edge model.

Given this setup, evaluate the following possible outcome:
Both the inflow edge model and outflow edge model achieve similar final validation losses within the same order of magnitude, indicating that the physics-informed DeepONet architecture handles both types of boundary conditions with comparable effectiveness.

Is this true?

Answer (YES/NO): YES